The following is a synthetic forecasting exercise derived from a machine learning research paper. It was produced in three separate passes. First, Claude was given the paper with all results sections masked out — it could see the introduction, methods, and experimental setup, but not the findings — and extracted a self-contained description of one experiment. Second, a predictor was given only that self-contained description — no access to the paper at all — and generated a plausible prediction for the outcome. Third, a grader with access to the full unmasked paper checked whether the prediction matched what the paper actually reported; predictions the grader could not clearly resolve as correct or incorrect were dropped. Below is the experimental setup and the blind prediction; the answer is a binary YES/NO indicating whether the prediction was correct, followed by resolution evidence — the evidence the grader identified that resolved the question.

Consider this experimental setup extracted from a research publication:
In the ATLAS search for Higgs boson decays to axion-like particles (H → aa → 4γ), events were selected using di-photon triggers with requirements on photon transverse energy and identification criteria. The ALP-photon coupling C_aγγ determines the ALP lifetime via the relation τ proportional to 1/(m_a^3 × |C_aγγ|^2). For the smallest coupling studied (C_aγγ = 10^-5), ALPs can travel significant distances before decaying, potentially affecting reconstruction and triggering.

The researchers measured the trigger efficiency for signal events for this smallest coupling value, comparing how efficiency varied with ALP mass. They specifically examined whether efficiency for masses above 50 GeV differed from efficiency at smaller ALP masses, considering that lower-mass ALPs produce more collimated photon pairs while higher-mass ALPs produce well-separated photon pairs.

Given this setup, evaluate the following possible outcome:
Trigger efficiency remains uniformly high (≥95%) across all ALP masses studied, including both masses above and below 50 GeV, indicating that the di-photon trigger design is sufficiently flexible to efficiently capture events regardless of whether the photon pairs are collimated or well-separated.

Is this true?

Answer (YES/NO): NO